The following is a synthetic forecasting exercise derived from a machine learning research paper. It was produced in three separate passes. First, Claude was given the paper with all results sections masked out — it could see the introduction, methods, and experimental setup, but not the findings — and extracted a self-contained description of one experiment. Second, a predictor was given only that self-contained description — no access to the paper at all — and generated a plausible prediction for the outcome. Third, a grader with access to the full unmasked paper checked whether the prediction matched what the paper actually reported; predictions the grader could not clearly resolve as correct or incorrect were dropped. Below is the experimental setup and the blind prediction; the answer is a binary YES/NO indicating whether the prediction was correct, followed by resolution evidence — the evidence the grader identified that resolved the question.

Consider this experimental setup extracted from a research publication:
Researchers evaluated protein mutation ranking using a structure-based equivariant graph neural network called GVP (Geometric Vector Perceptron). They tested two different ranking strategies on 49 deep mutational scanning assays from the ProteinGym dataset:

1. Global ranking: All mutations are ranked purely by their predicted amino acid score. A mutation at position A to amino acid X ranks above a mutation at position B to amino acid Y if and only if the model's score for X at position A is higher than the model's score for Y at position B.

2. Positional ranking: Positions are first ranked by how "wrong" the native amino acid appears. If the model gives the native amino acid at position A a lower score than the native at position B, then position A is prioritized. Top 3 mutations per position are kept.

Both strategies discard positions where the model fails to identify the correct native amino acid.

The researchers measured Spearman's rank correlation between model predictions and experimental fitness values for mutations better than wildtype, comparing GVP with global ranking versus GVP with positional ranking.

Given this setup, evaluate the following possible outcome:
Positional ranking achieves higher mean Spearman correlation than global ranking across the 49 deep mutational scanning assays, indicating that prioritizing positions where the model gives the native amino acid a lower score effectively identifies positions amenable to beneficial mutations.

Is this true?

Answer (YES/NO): YES